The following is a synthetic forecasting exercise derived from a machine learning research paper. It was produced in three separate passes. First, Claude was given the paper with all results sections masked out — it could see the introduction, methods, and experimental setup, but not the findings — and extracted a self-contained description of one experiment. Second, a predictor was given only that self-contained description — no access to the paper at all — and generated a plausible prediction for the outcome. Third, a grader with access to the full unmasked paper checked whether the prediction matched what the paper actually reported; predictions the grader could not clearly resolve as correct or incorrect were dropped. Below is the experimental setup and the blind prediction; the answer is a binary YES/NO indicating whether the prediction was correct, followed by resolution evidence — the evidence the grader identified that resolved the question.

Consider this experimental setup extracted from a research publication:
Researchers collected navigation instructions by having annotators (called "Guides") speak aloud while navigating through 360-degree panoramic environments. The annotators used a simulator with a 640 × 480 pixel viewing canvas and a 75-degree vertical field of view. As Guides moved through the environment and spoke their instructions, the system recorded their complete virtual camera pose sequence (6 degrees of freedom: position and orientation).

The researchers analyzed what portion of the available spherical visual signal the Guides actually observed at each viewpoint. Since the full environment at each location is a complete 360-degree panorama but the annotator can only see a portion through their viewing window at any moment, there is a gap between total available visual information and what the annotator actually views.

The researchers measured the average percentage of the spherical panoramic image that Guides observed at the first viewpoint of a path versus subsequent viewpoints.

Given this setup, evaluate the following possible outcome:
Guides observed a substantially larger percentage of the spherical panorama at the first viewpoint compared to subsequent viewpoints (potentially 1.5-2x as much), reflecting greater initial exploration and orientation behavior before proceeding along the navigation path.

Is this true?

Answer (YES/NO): YES